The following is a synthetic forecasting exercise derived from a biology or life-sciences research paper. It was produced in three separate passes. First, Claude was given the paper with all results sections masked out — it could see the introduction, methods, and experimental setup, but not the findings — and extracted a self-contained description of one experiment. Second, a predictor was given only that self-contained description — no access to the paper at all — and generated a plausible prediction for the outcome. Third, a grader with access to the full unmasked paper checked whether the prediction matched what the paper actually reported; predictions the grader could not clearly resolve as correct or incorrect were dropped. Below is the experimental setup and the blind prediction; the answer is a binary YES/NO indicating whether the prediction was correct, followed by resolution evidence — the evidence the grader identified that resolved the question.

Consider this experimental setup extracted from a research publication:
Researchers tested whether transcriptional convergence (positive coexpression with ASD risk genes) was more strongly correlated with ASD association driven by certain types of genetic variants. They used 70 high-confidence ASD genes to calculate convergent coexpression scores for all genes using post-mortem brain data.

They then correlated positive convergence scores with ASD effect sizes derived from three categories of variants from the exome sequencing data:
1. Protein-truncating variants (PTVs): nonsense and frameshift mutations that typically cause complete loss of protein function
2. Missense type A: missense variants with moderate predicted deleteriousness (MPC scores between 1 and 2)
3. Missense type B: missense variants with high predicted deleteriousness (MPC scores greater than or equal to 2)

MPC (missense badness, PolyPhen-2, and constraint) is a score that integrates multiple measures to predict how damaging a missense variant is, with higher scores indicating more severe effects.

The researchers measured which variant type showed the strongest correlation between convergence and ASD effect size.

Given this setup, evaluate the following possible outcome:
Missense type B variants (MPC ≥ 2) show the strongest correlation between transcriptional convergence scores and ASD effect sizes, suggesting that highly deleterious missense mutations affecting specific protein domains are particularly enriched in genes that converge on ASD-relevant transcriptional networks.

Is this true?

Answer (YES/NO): NO